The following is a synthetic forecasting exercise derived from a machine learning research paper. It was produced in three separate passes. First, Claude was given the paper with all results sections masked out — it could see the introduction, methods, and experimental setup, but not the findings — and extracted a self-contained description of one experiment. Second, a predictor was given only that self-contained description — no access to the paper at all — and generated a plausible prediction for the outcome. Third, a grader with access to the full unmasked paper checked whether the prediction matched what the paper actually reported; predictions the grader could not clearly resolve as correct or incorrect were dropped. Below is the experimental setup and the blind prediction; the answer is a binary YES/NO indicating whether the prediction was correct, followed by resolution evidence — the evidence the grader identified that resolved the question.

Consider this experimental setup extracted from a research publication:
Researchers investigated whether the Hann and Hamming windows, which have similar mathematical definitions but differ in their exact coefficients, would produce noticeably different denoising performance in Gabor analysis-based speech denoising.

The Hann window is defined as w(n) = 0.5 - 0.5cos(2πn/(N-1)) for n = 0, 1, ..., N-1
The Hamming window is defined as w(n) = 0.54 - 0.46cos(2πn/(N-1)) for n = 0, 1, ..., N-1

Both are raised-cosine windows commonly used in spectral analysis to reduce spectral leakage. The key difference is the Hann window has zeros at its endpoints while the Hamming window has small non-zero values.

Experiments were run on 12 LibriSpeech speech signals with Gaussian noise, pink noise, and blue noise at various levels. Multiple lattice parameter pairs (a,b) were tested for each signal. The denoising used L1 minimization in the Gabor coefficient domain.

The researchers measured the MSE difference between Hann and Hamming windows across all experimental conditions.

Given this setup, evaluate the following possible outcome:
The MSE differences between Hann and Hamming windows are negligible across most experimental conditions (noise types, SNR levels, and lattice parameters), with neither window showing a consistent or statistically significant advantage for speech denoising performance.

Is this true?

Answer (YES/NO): YES